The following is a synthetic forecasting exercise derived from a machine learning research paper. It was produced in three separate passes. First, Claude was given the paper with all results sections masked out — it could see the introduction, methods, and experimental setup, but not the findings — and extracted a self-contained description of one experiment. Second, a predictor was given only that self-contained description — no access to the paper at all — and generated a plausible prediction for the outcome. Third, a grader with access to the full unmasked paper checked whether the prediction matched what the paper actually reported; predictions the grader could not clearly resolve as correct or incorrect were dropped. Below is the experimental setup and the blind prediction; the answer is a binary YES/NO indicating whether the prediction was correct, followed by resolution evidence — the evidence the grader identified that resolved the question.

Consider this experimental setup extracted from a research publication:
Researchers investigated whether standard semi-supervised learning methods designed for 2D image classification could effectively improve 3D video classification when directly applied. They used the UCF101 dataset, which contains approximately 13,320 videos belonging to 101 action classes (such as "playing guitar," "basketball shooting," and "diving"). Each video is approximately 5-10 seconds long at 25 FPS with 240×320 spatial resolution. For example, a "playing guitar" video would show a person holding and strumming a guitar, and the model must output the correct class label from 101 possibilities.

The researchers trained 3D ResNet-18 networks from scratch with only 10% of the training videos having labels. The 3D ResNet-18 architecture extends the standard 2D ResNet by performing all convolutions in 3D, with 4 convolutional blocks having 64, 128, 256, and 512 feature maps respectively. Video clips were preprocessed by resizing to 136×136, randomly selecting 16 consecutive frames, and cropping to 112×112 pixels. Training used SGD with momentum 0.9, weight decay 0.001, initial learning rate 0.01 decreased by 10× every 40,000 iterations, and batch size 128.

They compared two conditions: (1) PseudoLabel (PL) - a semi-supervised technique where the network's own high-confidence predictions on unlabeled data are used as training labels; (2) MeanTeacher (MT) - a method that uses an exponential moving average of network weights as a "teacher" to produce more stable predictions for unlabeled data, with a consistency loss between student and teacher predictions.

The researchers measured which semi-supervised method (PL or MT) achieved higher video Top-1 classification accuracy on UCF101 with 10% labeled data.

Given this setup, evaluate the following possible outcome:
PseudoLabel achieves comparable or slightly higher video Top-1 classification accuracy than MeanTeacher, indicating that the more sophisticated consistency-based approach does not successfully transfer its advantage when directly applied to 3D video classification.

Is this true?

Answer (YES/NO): YES